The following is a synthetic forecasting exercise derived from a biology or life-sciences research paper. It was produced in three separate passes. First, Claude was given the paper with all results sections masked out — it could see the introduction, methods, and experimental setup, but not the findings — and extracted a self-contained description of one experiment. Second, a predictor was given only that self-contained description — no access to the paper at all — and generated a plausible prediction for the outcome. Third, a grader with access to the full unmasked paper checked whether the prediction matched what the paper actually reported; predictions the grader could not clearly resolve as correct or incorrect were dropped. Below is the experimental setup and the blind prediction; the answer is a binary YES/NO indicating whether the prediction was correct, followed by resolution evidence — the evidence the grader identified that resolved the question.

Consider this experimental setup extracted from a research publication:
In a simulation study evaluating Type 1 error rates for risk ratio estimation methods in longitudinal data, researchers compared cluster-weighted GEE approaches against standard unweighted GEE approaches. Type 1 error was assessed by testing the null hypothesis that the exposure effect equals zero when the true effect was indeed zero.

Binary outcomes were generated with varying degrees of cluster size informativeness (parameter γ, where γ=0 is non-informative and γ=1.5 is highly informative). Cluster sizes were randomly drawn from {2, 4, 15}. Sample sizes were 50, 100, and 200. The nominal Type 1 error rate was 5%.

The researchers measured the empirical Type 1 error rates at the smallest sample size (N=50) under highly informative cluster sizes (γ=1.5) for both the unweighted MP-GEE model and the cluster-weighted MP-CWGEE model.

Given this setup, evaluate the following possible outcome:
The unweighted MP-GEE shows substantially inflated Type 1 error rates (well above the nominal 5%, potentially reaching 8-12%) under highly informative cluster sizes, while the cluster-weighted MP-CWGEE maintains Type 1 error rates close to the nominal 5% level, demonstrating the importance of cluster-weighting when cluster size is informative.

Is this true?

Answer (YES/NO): YES